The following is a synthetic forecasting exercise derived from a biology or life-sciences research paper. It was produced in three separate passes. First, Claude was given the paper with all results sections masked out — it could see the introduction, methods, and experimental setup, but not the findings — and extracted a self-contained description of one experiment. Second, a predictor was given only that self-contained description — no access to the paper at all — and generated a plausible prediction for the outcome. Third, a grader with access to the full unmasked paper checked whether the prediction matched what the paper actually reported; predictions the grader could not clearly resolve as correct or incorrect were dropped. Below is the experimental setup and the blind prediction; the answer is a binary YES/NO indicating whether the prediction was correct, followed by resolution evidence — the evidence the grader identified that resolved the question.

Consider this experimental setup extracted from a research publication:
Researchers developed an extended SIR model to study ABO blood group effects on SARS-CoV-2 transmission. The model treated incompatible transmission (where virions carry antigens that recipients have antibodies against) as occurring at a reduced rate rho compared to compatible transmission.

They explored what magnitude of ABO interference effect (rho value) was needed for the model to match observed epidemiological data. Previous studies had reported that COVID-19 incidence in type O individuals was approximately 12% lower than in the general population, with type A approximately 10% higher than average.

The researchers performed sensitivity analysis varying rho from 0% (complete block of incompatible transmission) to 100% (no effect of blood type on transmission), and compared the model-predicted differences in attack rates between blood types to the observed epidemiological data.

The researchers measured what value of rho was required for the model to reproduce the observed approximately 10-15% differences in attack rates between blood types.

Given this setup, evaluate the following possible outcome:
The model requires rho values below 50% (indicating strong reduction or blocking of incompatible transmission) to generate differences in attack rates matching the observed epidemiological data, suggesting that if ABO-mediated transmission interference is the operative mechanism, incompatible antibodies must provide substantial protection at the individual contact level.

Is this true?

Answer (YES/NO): YES